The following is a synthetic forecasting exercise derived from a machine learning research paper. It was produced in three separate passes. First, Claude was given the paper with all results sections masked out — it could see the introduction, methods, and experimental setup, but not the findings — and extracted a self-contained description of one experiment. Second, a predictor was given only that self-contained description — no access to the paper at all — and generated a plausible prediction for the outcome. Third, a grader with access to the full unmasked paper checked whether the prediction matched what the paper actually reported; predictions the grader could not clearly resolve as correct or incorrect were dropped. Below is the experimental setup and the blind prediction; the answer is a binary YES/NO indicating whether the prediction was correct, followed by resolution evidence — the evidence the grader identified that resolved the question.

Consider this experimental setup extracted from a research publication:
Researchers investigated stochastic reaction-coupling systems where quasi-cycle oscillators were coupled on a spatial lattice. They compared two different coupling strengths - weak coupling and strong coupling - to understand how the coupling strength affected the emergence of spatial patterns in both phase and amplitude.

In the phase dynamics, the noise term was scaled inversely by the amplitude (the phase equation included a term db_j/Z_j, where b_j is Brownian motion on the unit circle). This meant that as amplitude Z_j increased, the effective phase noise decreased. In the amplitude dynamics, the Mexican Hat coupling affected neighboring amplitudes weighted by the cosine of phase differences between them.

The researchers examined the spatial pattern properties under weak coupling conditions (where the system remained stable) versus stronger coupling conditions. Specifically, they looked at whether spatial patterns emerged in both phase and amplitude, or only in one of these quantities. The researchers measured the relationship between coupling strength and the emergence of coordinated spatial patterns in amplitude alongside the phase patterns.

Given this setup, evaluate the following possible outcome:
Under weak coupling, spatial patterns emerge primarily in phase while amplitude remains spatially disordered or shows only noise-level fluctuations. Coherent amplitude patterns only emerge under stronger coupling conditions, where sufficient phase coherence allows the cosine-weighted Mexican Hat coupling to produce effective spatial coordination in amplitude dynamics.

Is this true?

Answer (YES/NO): YES